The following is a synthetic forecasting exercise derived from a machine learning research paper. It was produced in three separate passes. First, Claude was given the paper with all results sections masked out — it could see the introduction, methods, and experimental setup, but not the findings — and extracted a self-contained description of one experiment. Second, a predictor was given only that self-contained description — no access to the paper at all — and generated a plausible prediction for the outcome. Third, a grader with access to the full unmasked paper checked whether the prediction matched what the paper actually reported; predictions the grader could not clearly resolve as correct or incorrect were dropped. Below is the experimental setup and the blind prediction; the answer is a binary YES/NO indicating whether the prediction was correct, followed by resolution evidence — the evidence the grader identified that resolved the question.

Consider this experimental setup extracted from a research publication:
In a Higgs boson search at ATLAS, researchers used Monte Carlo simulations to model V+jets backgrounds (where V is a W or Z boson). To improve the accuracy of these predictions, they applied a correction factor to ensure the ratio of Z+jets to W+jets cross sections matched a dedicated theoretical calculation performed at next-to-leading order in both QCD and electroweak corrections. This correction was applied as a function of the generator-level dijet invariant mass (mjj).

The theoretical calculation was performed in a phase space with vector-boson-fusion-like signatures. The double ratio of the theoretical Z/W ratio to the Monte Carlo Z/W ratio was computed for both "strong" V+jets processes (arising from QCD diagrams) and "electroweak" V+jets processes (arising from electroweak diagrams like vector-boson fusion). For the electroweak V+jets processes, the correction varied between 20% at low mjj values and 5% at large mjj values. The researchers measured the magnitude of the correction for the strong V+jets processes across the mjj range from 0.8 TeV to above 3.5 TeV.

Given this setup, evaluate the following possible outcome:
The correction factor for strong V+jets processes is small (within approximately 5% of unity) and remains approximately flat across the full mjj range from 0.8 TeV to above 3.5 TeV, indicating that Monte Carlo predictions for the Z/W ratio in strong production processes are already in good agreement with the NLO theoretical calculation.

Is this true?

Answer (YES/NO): YES